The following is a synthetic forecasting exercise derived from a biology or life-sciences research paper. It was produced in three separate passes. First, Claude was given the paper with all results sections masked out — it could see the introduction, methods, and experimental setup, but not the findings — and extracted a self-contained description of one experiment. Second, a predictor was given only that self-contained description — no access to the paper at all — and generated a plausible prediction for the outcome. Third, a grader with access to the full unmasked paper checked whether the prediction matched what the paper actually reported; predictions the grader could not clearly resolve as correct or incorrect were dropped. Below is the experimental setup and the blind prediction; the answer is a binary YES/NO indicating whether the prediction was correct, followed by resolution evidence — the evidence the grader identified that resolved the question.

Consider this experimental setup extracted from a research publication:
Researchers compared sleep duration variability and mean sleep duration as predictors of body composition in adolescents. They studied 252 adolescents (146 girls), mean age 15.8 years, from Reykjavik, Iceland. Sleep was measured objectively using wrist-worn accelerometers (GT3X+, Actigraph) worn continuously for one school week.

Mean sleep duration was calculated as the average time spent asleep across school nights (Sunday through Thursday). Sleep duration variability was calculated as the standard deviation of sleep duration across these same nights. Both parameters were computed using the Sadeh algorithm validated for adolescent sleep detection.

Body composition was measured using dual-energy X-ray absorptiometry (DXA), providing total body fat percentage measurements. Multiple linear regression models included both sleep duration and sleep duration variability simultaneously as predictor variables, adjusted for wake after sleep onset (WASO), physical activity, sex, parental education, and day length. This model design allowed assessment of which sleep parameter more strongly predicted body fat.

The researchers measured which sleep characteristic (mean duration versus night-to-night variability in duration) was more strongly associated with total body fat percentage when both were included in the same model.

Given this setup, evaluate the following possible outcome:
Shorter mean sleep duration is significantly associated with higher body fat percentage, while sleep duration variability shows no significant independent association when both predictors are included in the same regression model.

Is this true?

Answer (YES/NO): NO